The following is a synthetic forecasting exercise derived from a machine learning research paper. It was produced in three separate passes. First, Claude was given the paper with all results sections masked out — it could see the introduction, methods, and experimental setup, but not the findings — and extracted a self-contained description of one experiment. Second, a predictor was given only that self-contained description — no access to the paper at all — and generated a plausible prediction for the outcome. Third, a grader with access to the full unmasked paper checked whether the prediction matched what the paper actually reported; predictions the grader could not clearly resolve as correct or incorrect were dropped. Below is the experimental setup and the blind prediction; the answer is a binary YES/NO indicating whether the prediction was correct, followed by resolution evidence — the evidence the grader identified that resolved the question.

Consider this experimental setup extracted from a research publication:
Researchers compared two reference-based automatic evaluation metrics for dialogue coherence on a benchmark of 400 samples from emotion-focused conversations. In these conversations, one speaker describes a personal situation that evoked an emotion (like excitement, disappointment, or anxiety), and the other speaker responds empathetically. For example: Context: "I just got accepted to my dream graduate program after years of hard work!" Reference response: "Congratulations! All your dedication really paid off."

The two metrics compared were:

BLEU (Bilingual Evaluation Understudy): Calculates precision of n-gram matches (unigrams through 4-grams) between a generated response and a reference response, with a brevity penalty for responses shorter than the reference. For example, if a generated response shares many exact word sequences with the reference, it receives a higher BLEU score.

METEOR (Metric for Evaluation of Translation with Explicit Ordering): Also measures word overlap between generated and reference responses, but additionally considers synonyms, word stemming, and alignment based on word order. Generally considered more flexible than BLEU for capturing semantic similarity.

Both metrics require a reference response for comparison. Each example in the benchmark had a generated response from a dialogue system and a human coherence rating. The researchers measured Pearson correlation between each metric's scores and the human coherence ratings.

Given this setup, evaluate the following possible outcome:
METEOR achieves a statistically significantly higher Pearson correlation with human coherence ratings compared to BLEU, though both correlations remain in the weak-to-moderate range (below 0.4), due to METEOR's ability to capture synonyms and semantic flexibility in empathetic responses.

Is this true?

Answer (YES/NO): NO